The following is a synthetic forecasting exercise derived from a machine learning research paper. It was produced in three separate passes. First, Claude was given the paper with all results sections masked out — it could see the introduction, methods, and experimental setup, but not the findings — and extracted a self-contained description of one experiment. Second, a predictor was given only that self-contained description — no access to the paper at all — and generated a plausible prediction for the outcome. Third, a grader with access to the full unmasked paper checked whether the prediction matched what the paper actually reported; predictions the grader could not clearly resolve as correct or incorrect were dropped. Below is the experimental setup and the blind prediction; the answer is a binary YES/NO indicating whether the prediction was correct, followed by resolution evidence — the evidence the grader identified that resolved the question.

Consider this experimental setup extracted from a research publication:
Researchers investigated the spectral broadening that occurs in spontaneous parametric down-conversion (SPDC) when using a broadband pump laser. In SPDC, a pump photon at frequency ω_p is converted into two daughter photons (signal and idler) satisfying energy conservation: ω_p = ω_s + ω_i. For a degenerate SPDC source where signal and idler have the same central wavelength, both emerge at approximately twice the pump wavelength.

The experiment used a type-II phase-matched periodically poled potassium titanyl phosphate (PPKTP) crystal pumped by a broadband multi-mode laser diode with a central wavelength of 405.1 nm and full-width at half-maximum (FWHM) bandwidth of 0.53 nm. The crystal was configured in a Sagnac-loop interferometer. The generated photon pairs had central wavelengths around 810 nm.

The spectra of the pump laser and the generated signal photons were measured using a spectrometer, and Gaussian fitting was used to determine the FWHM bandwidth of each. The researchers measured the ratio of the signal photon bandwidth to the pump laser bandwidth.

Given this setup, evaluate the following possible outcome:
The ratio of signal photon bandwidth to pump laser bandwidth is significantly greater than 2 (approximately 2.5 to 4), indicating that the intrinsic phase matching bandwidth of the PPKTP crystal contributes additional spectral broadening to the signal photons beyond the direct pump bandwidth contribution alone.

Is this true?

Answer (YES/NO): NO